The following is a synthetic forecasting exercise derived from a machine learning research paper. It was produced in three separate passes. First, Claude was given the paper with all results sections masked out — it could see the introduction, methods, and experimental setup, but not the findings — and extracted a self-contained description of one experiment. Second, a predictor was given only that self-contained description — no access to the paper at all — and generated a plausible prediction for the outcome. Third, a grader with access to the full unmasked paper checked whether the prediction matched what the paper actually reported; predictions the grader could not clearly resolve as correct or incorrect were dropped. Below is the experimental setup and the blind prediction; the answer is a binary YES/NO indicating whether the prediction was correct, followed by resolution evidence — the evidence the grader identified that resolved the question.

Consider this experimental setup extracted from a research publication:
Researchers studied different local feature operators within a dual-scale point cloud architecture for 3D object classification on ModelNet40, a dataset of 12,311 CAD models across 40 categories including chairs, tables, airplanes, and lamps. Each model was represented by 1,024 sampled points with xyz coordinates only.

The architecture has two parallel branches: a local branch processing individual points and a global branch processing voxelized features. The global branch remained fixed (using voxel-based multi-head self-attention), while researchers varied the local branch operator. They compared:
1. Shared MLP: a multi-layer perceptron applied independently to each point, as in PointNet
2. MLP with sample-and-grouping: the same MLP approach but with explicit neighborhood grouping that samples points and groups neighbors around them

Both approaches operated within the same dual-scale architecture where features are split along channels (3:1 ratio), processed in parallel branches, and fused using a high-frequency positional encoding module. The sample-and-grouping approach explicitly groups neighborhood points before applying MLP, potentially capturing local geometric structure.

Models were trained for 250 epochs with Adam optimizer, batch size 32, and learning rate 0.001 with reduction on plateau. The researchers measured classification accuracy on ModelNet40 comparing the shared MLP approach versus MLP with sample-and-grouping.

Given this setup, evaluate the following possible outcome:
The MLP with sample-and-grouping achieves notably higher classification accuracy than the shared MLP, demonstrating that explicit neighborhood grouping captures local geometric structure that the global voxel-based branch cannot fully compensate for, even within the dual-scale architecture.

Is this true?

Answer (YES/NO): YES